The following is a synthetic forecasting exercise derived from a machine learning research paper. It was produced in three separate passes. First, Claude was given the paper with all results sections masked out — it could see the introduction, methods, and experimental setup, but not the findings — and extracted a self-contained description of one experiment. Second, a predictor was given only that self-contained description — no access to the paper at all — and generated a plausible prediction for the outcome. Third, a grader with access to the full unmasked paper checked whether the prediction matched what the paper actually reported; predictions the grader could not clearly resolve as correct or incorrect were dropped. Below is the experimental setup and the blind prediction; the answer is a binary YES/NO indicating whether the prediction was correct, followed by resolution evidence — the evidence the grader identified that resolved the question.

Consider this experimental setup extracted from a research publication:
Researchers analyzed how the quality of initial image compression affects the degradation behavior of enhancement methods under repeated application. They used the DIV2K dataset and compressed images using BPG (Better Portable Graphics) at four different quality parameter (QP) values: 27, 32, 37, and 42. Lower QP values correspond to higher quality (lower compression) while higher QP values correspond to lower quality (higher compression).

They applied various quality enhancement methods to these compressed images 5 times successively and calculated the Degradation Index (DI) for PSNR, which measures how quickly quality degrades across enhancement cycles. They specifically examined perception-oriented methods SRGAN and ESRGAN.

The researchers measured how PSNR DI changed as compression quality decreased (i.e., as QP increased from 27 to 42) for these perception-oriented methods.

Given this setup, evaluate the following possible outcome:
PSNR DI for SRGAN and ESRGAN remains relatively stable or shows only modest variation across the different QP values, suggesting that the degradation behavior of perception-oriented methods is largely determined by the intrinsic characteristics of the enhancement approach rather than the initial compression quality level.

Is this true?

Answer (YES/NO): YES